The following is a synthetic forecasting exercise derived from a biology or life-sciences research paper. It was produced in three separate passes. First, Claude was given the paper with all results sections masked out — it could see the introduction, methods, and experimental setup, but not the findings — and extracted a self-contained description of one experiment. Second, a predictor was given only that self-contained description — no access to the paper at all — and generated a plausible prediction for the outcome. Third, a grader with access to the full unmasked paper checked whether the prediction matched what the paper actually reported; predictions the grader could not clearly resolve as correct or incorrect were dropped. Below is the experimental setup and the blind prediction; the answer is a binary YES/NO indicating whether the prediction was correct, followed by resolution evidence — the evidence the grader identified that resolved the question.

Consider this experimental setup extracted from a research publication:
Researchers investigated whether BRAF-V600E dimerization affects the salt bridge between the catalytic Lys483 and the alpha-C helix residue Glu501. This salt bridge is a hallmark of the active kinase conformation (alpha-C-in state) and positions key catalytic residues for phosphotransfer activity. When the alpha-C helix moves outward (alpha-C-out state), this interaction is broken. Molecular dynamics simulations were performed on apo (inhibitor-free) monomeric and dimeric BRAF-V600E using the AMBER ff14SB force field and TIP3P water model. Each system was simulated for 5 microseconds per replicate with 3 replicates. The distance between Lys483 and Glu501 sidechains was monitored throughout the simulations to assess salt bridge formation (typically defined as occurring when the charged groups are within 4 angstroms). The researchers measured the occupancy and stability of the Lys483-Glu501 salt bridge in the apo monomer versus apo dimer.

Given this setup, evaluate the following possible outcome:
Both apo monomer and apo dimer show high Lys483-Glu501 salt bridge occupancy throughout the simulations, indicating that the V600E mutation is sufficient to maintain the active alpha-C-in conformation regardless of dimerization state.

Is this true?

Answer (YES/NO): NO